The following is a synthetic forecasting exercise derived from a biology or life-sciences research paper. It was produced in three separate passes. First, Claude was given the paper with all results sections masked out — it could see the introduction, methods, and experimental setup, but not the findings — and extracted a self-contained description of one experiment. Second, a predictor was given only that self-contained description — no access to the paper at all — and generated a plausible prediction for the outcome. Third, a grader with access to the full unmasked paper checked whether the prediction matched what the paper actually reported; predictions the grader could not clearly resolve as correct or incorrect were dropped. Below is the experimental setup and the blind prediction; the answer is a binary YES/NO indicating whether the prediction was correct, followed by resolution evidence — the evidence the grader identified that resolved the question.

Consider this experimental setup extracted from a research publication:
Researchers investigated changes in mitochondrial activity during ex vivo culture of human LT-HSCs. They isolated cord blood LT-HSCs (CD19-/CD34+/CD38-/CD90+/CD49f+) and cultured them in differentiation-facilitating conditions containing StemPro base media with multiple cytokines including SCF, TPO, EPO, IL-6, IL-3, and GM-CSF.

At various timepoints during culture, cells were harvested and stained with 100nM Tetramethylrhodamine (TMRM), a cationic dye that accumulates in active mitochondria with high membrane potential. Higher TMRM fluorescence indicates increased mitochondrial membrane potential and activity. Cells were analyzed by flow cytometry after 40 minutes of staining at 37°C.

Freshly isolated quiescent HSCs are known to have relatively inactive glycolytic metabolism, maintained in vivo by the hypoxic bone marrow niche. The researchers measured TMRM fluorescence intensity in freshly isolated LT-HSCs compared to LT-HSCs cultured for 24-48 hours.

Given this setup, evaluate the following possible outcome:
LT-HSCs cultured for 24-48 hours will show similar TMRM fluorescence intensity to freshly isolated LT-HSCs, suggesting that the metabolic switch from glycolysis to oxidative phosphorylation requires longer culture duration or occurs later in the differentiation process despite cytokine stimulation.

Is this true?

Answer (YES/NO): NO